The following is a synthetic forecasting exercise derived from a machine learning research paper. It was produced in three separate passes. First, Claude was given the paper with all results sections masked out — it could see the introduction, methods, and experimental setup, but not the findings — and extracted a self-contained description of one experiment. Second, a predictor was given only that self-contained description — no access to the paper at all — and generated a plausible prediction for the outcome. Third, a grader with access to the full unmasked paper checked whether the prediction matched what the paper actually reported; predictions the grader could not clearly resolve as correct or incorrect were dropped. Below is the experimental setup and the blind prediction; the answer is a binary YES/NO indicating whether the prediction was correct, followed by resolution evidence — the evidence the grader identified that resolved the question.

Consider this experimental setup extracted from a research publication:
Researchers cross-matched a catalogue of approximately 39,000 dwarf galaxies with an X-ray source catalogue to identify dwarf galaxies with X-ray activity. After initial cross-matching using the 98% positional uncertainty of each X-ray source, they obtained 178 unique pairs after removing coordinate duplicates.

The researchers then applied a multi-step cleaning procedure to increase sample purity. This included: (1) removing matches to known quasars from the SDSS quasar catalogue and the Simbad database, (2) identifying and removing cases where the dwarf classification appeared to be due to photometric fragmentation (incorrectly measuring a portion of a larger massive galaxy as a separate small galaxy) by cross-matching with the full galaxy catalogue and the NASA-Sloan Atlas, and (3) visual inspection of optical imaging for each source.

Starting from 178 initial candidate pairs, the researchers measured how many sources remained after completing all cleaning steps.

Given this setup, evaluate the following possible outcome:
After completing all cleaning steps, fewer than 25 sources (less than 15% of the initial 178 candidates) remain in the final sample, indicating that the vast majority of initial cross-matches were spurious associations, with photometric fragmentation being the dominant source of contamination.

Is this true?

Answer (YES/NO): NO